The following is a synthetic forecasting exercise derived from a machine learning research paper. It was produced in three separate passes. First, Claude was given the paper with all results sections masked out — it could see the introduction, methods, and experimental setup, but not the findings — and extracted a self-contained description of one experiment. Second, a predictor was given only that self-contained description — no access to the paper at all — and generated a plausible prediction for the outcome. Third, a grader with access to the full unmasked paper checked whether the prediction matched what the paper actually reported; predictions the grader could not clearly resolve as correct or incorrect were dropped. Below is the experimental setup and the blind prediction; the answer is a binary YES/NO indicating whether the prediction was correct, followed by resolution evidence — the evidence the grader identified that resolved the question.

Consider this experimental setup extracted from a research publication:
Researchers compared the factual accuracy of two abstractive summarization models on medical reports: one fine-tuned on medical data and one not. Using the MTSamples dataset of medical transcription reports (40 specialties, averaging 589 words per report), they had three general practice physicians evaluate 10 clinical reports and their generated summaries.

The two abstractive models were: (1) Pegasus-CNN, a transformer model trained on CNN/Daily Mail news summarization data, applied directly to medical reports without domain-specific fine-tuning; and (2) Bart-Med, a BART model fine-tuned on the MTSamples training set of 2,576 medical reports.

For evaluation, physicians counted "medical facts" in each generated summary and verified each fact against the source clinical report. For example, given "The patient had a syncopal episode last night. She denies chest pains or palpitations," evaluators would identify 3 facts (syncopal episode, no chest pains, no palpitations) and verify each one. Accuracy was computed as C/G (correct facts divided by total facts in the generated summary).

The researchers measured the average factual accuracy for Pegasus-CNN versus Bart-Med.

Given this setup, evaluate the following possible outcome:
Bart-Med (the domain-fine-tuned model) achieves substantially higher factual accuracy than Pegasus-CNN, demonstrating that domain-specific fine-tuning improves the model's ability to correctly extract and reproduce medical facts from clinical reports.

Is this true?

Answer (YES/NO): NO